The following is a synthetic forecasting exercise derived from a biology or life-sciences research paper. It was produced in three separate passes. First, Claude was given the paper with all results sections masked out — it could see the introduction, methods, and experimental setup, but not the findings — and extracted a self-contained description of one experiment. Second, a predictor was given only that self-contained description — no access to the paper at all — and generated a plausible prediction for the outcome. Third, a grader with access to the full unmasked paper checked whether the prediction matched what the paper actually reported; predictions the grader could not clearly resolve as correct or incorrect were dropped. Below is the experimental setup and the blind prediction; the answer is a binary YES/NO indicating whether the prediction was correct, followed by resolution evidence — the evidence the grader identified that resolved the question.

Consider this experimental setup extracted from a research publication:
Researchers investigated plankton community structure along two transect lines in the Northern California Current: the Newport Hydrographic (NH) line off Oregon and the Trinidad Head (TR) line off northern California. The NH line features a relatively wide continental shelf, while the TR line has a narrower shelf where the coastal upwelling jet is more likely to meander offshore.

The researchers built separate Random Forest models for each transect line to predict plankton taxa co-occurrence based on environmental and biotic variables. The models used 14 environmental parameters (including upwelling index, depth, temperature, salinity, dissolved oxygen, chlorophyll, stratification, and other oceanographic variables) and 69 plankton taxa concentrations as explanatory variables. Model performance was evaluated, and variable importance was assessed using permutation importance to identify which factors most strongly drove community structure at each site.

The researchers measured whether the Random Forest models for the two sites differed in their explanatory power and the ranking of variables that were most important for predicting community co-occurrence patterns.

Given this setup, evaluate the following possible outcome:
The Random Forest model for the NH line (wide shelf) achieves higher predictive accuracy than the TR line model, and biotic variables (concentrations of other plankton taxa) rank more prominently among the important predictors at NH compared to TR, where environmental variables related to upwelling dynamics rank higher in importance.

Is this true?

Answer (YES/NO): NO